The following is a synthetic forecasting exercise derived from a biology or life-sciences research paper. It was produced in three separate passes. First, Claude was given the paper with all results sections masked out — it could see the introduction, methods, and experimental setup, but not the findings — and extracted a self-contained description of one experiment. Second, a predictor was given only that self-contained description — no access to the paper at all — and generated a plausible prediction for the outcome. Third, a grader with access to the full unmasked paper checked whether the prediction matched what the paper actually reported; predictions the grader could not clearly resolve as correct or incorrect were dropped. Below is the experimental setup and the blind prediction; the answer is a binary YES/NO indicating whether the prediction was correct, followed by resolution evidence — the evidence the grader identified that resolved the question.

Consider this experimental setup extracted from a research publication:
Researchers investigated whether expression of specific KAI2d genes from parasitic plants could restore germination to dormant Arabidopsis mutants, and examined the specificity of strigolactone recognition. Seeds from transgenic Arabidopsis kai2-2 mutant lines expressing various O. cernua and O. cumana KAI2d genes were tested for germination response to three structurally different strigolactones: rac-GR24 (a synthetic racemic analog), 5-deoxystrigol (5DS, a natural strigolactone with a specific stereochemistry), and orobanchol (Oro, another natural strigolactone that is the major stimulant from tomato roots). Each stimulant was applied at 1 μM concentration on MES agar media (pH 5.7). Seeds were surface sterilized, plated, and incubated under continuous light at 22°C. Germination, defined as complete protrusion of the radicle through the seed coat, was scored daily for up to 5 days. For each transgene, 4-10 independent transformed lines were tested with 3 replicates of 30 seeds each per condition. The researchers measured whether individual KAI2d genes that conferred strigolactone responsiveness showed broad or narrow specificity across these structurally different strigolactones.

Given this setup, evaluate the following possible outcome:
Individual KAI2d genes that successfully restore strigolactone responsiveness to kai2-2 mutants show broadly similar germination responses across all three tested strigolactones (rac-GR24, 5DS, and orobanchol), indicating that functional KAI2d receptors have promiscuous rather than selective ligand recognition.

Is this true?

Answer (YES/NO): YES